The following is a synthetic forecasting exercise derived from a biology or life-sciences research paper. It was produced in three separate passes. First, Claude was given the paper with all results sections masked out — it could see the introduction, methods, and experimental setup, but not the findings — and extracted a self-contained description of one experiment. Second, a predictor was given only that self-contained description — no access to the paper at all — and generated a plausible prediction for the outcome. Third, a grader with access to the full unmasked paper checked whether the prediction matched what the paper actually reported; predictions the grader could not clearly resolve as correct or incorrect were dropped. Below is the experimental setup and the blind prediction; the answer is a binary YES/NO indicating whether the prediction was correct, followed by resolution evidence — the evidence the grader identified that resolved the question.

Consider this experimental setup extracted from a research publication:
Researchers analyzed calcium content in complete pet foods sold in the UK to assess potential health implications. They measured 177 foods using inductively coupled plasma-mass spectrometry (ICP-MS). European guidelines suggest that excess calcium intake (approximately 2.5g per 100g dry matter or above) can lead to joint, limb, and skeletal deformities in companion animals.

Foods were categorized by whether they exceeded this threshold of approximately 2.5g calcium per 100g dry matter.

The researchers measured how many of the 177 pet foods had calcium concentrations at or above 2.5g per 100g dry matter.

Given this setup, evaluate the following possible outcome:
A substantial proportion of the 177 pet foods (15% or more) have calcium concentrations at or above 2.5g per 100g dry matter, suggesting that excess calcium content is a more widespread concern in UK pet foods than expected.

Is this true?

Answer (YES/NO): YES